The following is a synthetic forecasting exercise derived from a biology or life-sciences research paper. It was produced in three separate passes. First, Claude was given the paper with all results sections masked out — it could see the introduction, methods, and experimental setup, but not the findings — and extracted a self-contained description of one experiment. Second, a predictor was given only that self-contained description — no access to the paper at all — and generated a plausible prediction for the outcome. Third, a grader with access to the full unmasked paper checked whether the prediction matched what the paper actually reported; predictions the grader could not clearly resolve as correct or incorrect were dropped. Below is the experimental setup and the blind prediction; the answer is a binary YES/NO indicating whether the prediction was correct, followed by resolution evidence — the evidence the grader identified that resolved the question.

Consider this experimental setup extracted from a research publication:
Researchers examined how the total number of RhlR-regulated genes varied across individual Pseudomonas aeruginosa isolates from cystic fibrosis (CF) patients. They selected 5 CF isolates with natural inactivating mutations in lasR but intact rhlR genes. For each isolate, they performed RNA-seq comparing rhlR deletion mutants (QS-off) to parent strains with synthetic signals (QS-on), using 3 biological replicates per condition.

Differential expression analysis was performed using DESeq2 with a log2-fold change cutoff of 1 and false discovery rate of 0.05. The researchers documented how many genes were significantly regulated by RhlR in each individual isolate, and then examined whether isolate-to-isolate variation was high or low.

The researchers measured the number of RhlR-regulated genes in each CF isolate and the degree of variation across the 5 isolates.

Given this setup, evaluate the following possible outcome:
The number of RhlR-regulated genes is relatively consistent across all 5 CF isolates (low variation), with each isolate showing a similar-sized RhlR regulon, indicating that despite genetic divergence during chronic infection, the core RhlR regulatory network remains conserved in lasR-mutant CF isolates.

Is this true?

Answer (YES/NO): NO